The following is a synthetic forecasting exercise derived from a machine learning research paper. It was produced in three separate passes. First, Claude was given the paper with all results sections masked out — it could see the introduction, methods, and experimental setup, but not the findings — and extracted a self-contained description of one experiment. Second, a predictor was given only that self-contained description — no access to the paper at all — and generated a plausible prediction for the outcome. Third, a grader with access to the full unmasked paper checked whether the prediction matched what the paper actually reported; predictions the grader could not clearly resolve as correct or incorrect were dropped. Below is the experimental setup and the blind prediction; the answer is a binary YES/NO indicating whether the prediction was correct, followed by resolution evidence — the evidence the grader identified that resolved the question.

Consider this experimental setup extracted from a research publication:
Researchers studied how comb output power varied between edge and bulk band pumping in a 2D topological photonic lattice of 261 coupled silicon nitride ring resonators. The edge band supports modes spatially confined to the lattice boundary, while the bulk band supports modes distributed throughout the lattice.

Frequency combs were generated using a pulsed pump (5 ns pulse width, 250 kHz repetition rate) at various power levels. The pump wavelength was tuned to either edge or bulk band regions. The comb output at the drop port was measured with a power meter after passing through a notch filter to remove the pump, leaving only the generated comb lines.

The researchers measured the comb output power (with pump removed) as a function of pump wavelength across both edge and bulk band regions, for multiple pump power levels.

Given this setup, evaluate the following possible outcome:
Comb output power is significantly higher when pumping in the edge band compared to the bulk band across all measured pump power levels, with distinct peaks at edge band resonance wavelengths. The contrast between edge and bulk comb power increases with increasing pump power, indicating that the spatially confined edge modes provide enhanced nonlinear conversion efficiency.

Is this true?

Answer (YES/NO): NO